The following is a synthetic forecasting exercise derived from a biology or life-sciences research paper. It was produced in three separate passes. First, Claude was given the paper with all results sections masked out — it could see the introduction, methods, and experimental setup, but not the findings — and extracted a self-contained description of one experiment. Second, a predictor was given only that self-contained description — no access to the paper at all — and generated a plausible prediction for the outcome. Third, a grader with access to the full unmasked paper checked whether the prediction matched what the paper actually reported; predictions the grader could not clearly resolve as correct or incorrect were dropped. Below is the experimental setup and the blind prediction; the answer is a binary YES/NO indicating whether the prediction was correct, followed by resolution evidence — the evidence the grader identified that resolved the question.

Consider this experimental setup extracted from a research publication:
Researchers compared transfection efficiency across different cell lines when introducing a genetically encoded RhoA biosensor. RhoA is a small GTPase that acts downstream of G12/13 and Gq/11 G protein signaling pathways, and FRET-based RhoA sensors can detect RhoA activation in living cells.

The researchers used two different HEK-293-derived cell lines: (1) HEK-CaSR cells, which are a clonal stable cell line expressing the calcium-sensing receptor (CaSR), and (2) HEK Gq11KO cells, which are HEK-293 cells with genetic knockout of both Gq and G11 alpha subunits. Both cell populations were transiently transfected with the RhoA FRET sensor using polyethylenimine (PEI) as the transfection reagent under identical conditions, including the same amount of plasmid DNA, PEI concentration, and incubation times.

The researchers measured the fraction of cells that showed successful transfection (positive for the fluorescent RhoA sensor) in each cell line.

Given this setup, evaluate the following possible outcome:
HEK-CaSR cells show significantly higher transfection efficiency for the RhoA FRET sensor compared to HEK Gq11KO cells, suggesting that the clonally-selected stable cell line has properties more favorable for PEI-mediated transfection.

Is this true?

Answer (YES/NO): NO